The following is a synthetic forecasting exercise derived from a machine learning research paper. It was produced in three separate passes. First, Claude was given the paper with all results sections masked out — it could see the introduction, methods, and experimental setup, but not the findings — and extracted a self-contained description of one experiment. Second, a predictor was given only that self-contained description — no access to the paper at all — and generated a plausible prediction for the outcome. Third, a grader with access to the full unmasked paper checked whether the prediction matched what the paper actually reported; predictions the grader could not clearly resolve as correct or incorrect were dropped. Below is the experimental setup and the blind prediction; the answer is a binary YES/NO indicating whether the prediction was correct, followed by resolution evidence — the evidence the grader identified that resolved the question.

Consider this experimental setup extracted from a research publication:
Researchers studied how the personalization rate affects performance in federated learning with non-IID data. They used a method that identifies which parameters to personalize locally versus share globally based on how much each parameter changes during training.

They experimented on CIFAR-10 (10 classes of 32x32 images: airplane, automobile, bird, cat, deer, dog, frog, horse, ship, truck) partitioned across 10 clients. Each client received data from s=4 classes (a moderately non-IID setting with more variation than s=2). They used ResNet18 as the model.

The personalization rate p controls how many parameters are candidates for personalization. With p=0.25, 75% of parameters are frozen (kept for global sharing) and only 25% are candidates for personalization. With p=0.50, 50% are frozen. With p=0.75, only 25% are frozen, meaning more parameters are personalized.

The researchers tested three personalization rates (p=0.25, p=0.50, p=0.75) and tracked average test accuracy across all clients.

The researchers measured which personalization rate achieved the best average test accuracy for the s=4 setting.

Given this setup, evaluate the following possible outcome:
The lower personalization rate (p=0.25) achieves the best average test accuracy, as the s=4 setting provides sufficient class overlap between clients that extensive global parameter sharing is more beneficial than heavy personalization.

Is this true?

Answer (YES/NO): NO